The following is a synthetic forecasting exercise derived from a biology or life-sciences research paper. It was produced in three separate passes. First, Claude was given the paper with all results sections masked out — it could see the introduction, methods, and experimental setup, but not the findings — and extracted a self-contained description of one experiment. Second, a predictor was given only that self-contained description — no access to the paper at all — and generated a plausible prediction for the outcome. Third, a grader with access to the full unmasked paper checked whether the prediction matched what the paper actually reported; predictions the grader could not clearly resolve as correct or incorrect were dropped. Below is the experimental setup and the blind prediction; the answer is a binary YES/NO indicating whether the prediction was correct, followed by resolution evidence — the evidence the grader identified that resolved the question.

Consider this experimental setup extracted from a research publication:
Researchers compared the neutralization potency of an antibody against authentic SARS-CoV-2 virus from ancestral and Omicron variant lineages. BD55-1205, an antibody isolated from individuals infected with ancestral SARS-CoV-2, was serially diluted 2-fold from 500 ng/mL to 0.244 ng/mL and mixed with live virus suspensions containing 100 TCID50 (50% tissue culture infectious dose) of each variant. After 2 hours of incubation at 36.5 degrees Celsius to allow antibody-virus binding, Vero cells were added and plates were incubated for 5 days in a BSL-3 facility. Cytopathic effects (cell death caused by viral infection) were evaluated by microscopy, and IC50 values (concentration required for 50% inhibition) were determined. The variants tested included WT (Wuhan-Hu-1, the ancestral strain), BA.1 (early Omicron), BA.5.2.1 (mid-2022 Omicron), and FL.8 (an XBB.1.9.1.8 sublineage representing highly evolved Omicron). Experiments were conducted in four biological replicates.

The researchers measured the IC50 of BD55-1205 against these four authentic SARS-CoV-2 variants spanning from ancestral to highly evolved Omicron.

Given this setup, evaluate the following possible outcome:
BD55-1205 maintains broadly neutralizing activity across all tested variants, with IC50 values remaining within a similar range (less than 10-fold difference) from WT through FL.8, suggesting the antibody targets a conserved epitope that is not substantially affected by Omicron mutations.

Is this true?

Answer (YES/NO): YES